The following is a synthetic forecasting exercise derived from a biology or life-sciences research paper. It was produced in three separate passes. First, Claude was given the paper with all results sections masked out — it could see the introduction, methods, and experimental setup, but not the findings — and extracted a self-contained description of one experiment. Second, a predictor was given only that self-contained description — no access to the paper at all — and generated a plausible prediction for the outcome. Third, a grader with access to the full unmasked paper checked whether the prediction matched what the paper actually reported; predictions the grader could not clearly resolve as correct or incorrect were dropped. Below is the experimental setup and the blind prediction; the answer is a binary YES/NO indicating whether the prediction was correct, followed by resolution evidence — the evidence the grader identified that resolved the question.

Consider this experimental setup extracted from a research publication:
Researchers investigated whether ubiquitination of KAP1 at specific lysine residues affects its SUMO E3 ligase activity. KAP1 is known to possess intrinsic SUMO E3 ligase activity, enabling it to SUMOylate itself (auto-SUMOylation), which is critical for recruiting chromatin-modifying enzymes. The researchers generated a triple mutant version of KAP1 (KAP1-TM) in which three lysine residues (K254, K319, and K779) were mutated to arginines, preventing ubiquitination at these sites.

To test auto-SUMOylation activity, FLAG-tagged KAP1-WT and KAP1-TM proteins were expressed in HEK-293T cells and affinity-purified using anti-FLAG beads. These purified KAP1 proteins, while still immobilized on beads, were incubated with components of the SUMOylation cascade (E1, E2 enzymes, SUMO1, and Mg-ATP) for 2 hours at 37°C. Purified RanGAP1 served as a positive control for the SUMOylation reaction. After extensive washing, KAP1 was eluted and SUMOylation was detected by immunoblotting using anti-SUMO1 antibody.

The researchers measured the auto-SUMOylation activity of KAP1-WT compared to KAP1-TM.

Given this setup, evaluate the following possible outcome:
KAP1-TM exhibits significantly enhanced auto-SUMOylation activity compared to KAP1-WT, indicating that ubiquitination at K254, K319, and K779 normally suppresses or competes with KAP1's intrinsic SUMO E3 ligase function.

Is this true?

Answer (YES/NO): NO